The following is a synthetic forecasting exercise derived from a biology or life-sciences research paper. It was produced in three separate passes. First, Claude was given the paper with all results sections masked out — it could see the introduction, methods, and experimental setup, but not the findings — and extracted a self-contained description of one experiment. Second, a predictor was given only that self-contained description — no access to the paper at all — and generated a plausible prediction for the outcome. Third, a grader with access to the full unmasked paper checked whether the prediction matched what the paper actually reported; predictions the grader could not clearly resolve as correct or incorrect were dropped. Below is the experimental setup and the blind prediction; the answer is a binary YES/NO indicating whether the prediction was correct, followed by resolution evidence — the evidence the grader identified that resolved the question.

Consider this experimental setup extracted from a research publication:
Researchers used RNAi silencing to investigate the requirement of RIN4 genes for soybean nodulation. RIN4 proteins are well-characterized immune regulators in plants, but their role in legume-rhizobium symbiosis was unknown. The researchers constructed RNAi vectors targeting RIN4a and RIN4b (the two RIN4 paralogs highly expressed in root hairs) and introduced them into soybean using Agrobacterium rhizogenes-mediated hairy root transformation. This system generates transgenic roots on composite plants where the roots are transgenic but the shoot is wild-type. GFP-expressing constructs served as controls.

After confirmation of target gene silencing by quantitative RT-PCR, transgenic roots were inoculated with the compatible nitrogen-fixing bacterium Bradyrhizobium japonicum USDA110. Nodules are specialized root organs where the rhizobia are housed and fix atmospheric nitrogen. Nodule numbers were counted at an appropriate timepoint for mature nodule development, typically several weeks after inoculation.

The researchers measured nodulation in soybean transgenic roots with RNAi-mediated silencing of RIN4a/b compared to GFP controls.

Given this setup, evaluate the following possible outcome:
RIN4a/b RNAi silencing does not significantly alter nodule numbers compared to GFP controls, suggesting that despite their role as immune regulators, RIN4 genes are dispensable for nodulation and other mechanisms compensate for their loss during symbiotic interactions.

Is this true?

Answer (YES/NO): NO